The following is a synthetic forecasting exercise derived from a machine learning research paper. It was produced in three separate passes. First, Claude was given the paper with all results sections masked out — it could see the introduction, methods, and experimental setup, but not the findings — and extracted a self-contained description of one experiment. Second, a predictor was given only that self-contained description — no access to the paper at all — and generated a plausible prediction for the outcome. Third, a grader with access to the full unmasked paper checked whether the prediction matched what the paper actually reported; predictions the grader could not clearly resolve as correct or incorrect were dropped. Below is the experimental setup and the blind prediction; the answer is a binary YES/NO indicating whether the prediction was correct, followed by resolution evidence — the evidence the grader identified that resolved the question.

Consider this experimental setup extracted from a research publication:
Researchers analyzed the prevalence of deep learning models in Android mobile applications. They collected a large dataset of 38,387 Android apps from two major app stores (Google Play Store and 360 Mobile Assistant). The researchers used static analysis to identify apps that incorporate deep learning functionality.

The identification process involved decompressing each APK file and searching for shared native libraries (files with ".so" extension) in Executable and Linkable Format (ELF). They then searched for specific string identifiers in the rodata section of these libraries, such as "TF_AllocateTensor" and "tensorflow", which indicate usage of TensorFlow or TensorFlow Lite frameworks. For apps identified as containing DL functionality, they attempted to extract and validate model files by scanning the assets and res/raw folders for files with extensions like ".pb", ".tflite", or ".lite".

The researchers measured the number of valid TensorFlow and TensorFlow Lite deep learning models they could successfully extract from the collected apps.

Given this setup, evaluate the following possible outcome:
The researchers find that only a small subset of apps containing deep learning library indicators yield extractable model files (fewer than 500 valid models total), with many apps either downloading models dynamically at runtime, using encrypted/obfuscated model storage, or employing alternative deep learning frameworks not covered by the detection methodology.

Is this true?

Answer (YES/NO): NO